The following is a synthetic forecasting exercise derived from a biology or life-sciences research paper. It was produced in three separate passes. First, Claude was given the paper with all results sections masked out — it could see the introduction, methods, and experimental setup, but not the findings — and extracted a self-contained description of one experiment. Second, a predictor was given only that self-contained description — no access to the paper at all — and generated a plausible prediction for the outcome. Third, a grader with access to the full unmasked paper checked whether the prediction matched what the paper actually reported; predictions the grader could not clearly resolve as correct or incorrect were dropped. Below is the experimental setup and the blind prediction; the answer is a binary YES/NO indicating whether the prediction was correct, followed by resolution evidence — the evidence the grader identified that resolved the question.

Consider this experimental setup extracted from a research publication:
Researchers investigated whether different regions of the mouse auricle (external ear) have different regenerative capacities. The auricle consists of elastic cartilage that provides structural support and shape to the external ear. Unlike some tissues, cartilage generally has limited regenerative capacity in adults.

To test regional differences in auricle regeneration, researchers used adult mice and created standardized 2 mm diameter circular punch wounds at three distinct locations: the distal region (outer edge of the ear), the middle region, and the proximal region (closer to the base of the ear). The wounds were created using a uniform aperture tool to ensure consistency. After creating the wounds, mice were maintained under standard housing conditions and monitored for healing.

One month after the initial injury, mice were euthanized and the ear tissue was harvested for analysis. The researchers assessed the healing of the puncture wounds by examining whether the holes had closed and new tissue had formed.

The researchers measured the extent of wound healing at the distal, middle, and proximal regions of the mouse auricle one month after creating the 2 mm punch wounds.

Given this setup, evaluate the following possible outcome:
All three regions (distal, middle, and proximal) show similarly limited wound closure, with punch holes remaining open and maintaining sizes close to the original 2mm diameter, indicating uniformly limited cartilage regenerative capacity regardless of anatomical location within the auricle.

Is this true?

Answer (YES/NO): NO